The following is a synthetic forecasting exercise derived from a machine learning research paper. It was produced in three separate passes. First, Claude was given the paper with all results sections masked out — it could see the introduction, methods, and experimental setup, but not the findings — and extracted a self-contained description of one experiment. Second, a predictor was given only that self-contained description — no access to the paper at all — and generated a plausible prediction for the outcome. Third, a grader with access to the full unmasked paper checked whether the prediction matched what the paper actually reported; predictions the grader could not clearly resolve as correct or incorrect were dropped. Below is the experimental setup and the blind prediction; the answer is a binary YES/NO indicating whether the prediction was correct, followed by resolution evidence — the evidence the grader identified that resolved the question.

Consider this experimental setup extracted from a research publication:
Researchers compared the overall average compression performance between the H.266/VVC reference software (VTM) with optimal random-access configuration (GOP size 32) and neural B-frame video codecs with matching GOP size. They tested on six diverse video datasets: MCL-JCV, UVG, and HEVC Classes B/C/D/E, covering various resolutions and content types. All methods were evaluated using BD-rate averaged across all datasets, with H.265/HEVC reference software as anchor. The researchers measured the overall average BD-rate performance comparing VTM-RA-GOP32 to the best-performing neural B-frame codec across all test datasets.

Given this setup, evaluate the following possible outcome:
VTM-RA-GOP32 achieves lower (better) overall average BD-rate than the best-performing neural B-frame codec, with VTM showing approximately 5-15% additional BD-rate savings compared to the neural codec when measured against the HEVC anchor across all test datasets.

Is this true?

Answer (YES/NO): NO